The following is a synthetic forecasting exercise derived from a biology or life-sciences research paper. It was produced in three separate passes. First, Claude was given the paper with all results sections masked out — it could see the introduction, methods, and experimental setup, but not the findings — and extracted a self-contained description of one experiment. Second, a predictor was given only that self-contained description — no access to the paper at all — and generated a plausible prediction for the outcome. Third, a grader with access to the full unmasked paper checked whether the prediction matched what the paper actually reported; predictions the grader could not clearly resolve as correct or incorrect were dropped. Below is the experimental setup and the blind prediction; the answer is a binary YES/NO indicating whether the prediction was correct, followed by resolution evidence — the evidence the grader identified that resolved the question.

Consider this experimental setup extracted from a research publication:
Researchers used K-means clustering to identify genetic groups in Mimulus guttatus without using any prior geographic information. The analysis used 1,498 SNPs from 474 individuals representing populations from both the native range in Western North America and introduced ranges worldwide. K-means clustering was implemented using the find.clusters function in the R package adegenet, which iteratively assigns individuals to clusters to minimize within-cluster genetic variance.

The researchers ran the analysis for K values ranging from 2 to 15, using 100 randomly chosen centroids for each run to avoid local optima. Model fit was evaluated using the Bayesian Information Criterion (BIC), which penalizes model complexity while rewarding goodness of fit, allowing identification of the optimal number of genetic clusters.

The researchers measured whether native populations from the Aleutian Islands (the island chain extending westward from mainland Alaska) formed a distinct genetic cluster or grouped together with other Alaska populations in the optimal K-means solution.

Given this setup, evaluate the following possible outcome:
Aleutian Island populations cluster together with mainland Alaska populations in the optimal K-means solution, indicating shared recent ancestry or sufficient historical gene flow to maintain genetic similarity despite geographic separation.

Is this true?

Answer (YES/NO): NO